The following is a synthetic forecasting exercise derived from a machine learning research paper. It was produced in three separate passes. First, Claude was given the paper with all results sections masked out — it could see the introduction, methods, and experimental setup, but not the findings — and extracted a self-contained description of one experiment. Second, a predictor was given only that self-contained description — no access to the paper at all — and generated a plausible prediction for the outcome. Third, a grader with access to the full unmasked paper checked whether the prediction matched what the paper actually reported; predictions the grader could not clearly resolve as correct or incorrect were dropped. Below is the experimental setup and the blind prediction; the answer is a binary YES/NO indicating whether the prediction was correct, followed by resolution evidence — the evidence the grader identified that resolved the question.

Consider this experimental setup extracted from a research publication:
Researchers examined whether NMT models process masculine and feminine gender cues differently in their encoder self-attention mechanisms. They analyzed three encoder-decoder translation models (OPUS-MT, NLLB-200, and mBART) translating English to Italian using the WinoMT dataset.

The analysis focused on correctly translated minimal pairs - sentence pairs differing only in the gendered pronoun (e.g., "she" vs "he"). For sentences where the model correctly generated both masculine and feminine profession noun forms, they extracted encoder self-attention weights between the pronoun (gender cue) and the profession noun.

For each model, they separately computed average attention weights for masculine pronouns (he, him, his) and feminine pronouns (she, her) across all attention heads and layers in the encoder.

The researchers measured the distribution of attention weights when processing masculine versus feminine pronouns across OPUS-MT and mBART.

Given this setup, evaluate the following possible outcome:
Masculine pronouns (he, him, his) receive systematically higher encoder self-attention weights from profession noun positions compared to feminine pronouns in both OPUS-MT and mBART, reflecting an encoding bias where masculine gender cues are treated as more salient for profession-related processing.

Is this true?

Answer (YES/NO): NO